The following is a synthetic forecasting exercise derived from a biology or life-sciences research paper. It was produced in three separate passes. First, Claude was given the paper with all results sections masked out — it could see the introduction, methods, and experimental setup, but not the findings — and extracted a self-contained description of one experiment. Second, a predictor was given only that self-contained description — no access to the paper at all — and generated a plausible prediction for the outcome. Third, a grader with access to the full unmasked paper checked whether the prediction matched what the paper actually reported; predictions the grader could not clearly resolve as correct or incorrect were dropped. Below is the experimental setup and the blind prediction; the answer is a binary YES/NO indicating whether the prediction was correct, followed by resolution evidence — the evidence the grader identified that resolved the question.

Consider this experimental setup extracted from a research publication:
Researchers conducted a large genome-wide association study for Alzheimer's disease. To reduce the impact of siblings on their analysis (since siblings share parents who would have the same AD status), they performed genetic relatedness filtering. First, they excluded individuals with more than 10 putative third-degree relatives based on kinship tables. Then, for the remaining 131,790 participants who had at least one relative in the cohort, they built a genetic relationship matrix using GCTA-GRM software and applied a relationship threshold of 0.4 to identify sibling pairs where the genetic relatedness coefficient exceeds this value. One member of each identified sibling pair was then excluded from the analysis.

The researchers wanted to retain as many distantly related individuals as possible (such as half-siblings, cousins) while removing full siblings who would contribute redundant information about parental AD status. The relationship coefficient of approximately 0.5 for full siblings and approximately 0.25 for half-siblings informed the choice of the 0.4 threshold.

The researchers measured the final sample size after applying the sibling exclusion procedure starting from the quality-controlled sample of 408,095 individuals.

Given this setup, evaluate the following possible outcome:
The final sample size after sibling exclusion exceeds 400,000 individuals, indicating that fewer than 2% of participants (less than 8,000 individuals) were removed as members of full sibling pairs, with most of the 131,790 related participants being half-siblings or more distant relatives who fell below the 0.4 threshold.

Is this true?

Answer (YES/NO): NO